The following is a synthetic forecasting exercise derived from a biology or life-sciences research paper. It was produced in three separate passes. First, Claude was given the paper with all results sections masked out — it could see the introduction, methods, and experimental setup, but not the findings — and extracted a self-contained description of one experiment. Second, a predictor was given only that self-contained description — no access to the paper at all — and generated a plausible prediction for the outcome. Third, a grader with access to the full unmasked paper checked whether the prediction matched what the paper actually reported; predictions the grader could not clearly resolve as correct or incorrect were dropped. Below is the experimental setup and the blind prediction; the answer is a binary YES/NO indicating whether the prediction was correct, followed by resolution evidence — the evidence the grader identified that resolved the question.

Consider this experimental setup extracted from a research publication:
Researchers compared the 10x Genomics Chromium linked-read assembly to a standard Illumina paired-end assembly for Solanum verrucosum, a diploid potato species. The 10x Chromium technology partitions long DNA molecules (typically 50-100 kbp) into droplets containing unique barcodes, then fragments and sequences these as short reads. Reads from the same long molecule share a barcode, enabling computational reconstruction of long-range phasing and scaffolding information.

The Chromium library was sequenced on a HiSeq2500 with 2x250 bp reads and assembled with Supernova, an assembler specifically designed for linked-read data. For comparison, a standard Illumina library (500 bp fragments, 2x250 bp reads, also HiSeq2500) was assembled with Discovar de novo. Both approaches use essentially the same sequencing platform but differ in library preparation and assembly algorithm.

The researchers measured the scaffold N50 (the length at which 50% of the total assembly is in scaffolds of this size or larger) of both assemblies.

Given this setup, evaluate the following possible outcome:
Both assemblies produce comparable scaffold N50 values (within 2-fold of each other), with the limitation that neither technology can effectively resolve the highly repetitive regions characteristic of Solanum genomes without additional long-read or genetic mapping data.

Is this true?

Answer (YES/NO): NO